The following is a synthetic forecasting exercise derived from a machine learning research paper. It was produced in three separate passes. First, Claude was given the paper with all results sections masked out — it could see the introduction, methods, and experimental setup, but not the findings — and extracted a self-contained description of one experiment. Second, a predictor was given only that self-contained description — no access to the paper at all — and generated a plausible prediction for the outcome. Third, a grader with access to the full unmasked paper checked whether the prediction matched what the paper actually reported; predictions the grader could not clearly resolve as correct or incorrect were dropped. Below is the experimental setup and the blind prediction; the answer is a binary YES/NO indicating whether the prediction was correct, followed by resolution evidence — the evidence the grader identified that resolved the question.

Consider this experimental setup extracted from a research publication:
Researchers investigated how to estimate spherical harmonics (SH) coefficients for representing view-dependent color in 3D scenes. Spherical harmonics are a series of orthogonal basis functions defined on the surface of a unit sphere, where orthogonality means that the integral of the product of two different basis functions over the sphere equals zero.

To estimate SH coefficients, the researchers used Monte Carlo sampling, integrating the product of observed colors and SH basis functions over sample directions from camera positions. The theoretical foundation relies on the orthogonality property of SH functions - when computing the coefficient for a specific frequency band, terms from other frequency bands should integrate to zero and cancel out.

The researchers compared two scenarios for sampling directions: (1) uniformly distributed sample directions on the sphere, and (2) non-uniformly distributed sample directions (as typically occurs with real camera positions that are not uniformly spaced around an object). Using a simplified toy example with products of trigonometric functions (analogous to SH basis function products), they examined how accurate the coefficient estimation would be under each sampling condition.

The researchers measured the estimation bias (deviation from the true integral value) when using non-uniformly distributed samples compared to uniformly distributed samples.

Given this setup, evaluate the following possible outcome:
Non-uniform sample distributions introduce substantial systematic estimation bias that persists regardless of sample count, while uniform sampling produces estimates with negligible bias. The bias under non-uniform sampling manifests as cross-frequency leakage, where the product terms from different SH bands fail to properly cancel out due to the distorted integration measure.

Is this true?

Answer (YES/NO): YES